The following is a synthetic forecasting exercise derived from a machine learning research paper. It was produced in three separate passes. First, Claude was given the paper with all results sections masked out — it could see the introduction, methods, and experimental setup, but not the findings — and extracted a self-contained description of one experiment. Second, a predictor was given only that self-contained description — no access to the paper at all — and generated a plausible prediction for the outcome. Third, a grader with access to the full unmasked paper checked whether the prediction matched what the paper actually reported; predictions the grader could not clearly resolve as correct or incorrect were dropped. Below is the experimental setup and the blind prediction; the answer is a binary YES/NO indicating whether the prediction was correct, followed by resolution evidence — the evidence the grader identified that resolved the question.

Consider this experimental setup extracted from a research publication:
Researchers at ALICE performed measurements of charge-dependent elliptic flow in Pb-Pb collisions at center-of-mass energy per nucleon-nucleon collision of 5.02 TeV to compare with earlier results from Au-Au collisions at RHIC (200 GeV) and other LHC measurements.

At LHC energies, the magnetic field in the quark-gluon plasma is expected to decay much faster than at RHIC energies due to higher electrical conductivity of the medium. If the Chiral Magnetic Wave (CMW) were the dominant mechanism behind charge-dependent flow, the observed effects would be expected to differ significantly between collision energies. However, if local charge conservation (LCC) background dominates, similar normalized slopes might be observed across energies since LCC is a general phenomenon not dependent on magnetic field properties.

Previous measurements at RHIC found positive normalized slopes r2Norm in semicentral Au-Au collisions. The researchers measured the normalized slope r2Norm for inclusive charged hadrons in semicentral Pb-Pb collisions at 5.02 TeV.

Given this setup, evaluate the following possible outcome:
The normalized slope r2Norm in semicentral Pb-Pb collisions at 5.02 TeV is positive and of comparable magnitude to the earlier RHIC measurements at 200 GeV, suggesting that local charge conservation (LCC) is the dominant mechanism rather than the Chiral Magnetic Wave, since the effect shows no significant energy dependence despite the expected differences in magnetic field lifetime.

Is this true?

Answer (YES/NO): YES